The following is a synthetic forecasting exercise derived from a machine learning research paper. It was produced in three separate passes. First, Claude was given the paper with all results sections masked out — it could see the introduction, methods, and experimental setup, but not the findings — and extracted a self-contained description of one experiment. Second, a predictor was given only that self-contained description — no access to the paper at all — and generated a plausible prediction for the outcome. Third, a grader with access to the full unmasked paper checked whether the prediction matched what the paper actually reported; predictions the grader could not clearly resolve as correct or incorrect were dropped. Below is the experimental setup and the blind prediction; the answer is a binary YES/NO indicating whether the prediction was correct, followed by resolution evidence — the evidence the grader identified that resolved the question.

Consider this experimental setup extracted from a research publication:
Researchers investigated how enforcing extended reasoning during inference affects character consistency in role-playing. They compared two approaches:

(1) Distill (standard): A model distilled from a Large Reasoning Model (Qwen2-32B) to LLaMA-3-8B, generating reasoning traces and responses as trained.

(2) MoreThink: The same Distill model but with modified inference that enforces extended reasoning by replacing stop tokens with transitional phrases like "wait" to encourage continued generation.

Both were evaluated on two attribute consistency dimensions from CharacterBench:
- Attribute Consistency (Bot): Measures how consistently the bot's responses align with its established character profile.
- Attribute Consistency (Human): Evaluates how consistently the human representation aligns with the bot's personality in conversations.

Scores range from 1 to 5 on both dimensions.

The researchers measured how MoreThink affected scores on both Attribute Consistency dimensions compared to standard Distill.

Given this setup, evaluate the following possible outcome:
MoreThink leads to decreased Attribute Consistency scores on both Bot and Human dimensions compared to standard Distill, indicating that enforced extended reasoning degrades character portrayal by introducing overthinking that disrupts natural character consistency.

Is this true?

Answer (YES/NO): YES